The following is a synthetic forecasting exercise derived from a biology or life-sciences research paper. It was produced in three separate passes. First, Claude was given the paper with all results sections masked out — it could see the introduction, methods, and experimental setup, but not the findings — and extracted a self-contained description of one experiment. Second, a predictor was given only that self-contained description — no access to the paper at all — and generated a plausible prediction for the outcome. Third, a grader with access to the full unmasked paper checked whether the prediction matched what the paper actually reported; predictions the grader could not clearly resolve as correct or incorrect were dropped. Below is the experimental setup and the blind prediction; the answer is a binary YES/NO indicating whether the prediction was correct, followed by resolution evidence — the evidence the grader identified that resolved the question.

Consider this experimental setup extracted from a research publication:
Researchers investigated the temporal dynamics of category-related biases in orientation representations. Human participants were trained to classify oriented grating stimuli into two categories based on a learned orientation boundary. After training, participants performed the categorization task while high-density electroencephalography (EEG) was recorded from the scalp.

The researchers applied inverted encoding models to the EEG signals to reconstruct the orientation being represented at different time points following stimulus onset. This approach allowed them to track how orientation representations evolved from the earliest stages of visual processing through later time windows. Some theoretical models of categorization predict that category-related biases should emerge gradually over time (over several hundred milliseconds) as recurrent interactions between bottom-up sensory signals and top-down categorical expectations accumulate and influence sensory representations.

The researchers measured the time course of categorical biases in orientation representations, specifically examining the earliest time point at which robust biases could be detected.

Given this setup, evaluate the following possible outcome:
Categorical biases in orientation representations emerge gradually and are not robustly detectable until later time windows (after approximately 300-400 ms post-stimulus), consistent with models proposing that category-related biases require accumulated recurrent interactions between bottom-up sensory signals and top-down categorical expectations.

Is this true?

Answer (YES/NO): NO